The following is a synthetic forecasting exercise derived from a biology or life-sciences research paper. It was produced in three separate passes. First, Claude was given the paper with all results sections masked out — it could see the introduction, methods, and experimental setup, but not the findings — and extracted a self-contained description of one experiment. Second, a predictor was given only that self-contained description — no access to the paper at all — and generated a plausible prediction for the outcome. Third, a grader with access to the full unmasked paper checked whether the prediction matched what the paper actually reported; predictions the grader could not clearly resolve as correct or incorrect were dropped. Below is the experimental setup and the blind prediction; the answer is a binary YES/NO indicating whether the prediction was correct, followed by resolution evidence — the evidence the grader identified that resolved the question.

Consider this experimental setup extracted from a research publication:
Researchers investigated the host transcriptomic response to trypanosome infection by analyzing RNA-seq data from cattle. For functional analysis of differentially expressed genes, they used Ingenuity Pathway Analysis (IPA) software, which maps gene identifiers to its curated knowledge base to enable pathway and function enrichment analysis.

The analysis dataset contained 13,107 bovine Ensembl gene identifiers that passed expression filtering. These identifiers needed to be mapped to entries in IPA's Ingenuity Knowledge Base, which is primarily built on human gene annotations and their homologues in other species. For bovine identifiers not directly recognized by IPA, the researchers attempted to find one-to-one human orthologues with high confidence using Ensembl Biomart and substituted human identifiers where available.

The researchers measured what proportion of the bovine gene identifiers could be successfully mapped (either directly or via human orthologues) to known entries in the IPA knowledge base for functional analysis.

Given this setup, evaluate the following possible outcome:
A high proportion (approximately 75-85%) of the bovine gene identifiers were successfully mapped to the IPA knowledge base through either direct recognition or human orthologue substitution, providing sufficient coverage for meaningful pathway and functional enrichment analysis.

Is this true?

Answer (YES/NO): NO